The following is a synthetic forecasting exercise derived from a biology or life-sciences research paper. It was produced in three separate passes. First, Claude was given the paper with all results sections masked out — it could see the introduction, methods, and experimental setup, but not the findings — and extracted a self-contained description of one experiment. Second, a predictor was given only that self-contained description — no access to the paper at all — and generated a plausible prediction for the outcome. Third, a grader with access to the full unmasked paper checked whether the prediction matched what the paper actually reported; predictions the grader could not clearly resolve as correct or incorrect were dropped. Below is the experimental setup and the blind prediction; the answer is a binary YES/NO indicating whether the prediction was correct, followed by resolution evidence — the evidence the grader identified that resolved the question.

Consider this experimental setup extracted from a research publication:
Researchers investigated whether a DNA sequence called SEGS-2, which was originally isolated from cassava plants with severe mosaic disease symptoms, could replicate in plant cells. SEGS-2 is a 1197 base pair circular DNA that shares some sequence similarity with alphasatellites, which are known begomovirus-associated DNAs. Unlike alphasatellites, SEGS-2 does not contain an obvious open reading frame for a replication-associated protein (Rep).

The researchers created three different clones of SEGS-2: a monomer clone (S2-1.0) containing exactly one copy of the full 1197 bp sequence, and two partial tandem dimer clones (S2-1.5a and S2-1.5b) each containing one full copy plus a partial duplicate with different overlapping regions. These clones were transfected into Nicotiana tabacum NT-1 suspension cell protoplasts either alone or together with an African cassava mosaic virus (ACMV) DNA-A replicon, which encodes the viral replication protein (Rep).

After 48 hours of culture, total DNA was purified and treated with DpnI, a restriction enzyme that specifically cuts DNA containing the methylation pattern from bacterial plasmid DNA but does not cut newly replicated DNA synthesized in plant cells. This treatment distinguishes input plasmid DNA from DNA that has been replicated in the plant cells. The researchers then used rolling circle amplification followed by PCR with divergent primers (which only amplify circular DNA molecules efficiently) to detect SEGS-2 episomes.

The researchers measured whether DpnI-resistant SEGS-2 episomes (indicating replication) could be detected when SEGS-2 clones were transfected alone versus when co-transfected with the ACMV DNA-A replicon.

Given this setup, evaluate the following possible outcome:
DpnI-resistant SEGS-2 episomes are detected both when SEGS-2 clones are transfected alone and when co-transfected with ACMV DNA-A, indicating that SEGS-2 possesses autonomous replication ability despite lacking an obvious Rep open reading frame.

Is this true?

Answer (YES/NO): NO